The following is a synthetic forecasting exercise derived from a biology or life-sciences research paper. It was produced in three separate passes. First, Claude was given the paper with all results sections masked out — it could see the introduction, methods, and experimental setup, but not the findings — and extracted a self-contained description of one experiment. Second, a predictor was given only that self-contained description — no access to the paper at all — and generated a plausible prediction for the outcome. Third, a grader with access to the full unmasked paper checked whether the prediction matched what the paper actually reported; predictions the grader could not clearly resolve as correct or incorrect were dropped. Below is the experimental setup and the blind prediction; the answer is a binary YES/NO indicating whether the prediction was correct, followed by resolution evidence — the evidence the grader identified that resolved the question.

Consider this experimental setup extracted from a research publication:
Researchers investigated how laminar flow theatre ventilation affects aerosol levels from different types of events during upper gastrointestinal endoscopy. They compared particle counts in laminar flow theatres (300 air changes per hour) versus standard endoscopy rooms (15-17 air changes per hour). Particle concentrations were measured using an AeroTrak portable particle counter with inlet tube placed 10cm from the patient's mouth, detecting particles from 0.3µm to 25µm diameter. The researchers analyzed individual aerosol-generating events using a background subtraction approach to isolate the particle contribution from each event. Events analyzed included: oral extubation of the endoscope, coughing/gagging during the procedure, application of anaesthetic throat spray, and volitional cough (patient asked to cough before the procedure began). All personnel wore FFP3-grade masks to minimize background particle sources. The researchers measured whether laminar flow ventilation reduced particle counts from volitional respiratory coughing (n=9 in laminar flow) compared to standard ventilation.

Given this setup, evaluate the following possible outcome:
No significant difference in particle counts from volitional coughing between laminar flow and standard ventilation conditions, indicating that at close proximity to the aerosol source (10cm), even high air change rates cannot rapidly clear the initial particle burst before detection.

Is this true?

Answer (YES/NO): YES